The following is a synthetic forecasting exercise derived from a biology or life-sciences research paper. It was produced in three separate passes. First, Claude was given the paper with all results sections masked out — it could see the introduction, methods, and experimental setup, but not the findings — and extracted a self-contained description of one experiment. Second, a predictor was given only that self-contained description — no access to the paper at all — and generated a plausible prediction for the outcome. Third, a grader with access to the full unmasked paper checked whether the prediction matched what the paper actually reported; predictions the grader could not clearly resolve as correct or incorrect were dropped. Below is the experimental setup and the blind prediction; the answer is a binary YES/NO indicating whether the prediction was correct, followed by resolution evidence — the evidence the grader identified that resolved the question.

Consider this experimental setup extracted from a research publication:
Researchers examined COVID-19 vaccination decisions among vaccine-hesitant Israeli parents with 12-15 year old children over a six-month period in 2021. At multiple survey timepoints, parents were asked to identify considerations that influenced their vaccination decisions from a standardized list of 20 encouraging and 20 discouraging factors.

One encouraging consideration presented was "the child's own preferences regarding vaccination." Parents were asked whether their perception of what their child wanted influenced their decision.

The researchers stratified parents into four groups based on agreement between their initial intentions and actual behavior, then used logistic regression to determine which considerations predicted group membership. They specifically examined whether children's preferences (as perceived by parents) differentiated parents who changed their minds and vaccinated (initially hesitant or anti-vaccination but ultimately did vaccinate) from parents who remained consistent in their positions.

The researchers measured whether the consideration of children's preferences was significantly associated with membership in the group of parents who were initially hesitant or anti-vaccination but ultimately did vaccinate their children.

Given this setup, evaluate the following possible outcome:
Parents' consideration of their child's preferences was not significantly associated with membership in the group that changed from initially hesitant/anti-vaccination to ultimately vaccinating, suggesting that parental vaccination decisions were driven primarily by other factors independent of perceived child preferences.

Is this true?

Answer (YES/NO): NO